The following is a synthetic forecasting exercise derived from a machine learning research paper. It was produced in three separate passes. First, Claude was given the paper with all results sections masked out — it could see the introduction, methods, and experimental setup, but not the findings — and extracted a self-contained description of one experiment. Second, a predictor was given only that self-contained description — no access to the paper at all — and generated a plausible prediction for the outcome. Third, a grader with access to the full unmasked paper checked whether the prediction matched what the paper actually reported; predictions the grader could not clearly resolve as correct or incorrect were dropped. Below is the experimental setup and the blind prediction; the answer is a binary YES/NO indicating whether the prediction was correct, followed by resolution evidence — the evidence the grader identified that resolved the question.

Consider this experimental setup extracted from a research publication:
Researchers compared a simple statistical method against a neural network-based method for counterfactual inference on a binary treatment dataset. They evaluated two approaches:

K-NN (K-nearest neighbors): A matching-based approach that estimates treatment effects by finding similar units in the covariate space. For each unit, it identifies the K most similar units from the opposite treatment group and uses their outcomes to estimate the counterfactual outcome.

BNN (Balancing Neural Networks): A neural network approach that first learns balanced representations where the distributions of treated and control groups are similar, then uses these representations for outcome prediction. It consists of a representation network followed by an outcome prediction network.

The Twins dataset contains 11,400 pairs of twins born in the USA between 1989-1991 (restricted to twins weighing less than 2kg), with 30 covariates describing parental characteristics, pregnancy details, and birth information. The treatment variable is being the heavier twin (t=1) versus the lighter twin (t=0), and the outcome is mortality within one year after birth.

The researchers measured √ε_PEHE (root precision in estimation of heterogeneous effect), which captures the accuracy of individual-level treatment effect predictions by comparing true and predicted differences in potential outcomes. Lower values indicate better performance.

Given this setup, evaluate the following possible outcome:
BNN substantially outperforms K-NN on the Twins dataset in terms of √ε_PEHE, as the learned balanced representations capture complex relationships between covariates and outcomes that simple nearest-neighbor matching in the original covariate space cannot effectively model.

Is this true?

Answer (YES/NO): NO